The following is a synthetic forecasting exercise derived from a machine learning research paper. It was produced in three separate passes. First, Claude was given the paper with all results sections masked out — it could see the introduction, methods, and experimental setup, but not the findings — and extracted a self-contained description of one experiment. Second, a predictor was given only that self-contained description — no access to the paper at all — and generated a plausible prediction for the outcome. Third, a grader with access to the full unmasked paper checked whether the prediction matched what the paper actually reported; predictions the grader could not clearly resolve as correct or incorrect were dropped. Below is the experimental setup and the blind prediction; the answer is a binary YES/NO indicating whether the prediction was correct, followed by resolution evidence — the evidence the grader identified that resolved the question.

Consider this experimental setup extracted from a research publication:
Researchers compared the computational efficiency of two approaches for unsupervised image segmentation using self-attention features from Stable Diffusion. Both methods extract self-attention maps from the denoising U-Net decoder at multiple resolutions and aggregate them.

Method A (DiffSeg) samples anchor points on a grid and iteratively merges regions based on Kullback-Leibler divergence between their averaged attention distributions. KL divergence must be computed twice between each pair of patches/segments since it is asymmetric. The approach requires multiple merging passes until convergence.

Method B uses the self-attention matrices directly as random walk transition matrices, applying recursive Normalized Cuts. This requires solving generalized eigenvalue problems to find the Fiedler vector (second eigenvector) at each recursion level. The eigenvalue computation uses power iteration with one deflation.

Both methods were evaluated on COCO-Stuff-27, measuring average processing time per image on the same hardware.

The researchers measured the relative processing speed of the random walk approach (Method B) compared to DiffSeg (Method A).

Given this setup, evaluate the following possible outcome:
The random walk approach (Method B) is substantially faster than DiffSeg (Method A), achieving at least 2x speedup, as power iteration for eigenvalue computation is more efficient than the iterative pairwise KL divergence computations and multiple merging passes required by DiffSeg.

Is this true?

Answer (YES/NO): NO